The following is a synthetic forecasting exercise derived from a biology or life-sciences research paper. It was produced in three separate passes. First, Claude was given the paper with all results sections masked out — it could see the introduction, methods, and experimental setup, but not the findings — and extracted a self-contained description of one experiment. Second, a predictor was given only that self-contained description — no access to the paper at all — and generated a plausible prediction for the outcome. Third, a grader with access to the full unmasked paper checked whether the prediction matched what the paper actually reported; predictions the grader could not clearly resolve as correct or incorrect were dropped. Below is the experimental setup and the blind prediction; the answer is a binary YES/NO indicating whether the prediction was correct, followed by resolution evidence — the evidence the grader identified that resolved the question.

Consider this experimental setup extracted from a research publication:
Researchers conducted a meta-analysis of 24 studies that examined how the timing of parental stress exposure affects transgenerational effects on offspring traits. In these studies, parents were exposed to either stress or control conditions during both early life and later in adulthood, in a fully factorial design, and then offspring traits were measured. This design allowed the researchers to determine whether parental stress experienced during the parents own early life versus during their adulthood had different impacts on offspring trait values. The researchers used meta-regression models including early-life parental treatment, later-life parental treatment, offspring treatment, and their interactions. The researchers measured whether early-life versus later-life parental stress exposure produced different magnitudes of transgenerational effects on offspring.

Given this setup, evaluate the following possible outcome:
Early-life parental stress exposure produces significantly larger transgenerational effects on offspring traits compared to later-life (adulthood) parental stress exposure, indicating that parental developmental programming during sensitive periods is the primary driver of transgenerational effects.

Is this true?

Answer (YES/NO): NO